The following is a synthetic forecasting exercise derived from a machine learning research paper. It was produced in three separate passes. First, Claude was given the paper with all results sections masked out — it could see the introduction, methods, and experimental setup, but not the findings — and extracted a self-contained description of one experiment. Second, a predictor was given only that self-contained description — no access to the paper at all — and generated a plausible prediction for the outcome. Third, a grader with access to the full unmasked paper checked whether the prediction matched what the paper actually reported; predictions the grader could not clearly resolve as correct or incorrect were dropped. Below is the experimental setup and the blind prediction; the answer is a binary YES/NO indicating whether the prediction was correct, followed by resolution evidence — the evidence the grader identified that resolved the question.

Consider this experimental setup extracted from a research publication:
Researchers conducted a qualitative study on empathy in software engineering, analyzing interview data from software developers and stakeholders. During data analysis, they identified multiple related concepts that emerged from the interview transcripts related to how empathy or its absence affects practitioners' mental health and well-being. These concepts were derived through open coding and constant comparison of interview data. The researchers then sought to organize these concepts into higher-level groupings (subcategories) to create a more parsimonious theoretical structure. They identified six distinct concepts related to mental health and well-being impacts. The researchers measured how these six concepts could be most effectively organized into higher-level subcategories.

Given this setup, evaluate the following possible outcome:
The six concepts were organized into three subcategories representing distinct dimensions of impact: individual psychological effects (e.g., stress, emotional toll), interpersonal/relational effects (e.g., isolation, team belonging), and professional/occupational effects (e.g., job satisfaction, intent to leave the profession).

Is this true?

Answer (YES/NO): NO